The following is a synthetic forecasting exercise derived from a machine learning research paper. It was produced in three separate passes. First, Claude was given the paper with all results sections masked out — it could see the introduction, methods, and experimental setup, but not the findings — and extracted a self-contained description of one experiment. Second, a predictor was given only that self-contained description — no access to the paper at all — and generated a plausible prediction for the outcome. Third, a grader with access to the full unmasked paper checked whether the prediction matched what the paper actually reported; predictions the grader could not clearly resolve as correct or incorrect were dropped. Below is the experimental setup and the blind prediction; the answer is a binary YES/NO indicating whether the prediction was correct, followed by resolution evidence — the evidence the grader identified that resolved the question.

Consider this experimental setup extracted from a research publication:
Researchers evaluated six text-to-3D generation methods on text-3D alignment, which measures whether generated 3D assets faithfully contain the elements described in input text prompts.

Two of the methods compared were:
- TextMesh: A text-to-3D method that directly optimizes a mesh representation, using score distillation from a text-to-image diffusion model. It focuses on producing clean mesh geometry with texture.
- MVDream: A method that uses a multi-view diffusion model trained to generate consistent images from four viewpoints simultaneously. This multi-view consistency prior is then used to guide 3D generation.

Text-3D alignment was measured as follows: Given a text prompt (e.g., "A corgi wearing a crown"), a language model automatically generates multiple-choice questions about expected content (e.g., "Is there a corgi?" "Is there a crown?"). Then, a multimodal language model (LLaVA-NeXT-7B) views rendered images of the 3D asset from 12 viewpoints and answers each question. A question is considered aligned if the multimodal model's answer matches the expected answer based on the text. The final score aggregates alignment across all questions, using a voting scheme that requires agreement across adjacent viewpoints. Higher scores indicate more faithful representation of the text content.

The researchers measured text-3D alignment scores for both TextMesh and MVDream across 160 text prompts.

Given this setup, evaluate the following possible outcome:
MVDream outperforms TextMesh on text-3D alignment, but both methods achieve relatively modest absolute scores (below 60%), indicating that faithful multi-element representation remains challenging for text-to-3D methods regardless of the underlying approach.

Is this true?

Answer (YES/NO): NO